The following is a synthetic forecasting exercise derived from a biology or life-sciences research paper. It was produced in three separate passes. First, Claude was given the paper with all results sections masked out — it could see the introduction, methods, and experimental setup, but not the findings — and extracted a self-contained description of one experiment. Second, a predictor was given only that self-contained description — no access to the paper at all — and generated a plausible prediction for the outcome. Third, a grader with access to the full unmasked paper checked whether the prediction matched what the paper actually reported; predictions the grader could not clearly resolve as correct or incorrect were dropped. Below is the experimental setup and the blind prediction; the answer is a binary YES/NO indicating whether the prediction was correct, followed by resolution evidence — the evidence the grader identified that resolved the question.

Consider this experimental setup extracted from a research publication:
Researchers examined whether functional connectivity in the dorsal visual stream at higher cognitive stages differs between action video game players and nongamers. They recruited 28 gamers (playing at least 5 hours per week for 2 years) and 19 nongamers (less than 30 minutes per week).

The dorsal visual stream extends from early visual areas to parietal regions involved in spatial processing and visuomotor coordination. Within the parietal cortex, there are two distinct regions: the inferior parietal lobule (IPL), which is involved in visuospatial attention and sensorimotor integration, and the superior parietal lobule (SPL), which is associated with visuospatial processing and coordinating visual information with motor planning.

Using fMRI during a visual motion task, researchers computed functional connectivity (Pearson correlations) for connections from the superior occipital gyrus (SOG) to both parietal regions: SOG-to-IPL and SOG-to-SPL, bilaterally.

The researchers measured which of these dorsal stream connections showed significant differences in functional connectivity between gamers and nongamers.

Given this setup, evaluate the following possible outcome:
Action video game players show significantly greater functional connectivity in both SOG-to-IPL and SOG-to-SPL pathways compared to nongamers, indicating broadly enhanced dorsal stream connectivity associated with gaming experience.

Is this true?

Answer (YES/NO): NO